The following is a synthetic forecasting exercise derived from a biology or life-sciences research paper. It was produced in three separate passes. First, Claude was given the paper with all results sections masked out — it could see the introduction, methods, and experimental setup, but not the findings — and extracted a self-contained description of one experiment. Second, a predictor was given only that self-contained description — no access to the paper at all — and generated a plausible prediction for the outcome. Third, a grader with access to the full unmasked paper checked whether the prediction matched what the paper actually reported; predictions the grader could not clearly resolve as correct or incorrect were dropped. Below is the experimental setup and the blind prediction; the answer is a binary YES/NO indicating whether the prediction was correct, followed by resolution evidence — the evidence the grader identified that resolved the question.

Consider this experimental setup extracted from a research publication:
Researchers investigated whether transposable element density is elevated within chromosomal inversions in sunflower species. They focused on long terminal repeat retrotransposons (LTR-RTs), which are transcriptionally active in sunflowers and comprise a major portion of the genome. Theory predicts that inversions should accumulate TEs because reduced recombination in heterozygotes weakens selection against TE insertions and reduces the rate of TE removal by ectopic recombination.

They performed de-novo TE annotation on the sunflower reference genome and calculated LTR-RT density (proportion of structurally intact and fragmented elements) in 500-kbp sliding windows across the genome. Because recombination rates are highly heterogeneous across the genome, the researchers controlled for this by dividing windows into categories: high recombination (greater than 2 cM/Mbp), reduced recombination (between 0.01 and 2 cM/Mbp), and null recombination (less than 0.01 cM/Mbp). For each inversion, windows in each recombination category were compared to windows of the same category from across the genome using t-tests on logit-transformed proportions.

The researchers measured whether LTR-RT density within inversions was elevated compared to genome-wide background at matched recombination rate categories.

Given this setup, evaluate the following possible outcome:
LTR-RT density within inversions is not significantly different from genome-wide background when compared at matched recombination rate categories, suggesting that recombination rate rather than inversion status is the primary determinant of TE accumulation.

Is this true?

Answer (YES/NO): NO